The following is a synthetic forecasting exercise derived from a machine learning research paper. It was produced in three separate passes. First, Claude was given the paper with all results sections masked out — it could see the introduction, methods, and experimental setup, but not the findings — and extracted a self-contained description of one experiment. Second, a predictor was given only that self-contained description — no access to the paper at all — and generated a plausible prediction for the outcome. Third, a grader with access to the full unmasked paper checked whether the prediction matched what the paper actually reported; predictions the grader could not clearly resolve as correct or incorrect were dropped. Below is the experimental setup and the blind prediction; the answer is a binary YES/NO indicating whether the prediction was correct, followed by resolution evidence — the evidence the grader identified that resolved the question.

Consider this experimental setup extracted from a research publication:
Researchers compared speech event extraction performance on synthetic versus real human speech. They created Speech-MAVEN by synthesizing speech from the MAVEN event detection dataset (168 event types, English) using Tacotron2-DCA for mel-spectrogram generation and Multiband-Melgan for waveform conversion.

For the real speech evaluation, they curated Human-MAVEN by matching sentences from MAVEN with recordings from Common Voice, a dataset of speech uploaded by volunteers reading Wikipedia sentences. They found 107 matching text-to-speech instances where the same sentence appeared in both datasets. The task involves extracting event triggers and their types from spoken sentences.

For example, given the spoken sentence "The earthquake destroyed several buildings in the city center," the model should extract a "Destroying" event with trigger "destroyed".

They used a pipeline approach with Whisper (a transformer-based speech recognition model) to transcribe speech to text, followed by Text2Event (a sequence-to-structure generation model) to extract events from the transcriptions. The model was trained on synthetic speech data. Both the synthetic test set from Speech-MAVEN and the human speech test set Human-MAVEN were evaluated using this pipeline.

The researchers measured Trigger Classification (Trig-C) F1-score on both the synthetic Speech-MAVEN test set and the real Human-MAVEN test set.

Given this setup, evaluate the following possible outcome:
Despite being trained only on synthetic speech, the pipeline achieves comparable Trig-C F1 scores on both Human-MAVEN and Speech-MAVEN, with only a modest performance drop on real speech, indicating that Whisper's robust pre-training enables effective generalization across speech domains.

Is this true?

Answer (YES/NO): NO